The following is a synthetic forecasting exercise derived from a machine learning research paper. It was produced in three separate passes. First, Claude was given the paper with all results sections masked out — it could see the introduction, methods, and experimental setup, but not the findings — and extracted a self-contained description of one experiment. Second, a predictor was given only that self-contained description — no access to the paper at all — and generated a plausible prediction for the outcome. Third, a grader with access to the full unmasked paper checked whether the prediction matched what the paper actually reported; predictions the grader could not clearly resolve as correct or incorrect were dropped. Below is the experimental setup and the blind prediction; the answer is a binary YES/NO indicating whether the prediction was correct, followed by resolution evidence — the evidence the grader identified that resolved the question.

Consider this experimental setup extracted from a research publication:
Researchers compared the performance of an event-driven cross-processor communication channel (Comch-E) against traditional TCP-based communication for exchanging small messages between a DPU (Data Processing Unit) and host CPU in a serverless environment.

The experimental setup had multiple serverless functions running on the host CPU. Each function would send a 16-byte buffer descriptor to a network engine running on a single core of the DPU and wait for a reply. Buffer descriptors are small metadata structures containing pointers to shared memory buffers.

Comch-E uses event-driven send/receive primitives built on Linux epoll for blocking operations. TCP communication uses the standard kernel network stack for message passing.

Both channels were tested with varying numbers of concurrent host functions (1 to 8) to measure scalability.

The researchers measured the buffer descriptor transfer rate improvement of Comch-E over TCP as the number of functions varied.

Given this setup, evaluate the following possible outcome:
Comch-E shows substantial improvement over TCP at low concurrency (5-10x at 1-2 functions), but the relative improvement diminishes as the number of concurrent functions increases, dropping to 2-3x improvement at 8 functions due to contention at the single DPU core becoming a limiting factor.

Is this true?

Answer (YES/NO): NO